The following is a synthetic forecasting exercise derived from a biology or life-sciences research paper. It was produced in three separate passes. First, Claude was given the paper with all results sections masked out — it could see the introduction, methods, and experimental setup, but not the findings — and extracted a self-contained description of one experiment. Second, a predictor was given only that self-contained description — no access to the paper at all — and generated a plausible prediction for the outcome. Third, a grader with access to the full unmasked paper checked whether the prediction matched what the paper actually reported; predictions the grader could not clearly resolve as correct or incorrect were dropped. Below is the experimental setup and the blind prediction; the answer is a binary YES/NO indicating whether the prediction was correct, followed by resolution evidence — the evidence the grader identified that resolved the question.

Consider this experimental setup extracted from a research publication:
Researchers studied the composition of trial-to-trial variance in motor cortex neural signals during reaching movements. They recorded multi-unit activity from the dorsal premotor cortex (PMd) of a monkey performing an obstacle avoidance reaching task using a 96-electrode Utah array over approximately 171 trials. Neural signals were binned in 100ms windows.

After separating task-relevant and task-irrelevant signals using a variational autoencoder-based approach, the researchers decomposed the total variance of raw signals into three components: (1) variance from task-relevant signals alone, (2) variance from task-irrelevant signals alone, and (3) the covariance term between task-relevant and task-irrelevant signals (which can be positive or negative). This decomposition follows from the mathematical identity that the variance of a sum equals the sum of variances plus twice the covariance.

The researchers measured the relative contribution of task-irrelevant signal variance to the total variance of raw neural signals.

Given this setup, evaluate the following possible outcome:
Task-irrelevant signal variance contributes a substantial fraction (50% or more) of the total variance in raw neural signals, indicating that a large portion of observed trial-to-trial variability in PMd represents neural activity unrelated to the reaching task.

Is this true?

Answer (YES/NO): YES